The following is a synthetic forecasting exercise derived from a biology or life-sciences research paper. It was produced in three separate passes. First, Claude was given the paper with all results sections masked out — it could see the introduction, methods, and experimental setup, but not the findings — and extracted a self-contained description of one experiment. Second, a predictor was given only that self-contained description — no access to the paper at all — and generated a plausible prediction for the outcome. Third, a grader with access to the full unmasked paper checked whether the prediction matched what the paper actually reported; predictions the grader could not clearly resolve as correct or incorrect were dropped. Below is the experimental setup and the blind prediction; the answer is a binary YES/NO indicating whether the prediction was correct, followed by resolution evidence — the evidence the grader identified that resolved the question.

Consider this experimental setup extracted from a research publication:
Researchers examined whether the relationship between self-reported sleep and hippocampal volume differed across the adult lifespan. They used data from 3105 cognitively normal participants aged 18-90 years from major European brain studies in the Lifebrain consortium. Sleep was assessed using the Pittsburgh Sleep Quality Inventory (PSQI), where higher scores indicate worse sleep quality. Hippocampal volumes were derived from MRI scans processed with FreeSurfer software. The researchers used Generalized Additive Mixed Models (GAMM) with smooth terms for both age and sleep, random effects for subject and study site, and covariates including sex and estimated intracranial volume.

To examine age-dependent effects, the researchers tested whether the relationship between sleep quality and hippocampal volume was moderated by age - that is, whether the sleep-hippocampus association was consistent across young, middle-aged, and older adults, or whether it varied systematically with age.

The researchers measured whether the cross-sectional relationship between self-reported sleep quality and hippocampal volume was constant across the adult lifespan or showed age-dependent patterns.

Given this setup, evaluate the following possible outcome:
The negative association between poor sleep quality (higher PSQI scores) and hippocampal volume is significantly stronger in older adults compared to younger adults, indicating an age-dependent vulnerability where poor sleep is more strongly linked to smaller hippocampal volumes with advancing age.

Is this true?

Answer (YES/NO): NO